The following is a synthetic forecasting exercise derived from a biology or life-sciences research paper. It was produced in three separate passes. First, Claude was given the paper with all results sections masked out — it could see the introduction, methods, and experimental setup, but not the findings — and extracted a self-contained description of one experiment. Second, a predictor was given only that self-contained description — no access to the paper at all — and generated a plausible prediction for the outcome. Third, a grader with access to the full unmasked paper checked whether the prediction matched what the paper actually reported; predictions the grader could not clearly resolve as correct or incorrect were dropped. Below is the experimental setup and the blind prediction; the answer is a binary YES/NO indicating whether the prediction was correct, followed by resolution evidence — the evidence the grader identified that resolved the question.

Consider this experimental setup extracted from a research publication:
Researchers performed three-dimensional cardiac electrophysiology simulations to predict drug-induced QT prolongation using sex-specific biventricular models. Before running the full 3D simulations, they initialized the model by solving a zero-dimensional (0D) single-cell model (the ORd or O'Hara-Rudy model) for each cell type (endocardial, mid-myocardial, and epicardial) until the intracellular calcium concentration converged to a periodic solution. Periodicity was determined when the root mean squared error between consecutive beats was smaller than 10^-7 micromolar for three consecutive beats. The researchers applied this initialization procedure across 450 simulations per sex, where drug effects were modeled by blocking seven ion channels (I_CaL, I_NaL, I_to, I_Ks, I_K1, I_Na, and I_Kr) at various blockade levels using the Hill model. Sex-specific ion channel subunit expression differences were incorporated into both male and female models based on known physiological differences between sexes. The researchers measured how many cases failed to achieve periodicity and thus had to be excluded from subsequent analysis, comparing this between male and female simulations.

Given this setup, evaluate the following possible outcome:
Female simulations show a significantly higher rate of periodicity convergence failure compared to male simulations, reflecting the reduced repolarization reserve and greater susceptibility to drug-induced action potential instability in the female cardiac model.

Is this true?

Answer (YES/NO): YES